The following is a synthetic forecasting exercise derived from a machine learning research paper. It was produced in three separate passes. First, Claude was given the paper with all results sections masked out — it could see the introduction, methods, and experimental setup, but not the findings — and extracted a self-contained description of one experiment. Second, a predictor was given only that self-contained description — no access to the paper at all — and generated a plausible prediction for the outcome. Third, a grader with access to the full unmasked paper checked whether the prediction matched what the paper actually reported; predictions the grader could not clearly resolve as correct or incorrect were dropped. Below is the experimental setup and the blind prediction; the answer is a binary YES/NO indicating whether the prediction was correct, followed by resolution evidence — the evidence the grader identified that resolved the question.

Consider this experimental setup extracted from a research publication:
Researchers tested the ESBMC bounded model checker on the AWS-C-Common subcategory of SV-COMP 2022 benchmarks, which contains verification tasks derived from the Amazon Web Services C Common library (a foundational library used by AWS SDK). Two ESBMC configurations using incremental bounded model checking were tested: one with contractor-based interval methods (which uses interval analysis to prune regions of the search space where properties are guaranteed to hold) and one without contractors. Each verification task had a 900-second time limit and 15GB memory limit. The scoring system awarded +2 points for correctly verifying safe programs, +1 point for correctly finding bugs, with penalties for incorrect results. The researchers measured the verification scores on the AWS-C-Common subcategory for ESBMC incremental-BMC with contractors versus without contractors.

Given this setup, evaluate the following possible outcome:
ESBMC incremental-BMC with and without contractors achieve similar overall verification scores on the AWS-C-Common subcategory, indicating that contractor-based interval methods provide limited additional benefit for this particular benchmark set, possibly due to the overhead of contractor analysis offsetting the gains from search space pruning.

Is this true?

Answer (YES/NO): NO